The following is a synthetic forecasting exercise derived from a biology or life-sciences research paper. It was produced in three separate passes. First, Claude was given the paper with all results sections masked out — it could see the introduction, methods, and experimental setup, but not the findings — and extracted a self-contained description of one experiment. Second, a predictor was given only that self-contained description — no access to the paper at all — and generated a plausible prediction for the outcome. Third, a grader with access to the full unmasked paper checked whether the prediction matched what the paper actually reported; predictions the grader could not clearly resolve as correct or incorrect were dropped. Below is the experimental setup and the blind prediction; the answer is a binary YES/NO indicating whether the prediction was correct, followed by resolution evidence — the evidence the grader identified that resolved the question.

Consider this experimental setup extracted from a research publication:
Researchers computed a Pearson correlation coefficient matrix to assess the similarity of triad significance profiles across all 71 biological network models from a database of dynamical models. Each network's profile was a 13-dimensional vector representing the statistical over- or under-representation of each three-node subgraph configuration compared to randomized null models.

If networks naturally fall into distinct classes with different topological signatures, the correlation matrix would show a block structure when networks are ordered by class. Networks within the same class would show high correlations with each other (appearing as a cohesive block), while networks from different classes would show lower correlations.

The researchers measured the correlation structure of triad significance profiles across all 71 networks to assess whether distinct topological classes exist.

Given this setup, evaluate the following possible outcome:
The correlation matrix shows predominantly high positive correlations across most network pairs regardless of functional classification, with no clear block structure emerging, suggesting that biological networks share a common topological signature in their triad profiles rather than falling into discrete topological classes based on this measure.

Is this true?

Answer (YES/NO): NO